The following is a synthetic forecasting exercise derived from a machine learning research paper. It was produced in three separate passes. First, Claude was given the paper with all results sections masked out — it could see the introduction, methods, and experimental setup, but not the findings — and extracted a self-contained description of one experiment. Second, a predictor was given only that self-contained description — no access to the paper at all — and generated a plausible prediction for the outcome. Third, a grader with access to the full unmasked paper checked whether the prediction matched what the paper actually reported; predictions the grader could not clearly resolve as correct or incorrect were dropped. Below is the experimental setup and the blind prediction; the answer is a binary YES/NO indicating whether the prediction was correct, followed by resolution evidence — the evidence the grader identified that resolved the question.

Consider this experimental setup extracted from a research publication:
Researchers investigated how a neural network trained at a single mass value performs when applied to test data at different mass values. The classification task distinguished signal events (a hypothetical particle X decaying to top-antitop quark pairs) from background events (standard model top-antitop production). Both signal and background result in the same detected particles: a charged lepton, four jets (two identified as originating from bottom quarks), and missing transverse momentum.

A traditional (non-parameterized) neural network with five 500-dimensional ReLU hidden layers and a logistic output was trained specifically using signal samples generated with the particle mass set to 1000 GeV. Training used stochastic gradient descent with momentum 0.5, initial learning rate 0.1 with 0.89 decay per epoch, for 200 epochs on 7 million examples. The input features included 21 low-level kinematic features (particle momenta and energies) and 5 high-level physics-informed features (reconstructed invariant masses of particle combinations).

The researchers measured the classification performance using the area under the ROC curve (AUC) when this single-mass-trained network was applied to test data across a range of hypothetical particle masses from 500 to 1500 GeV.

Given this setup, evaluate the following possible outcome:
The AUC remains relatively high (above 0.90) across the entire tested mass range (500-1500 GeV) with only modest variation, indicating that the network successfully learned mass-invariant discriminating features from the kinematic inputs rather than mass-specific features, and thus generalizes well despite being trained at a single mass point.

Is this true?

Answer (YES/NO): NO